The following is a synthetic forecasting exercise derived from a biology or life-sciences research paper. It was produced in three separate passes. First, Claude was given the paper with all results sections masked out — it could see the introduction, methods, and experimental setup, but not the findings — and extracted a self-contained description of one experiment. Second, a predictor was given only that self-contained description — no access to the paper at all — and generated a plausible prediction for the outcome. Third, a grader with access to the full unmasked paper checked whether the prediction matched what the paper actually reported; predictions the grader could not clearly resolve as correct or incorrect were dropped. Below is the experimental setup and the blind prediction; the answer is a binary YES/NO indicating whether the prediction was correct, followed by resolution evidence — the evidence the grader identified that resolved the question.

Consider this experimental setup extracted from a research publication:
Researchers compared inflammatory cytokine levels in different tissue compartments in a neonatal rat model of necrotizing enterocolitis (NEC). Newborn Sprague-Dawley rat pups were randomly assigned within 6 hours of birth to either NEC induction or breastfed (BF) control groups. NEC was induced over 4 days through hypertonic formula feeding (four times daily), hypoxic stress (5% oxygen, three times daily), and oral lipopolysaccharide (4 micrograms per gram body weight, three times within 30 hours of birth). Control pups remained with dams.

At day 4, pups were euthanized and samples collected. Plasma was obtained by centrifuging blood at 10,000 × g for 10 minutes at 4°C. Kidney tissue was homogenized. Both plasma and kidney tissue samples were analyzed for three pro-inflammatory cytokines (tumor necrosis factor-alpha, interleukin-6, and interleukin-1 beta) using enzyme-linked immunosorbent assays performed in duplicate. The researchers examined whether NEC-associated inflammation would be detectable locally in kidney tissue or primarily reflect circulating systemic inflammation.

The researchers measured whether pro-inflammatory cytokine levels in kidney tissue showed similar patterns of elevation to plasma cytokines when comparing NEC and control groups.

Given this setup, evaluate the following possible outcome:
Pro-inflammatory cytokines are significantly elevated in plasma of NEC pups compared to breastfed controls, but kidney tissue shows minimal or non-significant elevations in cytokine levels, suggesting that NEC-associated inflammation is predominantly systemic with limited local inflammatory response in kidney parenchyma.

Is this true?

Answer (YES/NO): NO